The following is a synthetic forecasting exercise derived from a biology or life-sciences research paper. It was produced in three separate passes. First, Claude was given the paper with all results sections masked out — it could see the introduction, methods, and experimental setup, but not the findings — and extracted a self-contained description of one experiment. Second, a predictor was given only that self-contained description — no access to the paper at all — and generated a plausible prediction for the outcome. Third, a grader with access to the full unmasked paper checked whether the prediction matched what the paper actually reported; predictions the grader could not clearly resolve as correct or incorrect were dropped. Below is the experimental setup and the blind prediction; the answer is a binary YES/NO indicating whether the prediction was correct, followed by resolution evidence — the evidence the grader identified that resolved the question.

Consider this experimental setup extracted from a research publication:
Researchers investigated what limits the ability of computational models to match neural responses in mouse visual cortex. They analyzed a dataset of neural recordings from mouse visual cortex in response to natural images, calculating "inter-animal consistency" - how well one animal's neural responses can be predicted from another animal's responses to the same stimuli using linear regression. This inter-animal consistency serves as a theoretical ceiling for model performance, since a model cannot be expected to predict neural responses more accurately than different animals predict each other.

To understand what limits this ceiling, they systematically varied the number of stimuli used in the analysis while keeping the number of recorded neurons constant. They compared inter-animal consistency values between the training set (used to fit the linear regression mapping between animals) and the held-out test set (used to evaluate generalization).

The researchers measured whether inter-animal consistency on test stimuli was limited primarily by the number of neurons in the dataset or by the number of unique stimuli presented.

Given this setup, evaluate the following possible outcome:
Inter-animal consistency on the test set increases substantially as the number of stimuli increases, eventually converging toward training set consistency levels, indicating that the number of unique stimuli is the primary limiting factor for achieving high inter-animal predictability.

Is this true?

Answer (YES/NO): YES